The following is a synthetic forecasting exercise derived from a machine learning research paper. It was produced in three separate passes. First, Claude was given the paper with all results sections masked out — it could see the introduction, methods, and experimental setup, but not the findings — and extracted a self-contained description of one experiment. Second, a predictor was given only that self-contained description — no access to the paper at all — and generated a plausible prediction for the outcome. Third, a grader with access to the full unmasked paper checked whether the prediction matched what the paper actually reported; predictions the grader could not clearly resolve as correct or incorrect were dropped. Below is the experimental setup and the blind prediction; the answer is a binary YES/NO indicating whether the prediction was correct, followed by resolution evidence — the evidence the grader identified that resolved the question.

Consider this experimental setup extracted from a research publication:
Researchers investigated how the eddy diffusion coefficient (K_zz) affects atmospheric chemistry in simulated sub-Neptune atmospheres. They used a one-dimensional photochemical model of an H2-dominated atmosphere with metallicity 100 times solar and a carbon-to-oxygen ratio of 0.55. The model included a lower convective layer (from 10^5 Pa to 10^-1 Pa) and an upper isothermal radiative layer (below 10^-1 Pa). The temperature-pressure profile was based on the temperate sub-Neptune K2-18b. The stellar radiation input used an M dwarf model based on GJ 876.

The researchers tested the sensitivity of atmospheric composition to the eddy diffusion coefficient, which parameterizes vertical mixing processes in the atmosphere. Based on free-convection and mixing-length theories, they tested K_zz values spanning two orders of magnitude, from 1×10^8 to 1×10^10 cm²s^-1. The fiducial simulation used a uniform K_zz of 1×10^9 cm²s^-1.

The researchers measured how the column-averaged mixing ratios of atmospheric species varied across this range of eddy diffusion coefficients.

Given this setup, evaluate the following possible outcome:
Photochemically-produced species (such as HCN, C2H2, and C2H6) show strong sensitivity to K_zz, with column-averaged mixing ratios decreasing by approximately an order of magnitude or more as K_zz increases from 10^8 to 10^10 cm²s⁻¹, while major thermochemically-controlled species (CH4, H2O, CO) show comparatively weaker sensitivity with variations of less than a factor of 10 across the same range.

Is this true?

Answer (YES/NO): NO